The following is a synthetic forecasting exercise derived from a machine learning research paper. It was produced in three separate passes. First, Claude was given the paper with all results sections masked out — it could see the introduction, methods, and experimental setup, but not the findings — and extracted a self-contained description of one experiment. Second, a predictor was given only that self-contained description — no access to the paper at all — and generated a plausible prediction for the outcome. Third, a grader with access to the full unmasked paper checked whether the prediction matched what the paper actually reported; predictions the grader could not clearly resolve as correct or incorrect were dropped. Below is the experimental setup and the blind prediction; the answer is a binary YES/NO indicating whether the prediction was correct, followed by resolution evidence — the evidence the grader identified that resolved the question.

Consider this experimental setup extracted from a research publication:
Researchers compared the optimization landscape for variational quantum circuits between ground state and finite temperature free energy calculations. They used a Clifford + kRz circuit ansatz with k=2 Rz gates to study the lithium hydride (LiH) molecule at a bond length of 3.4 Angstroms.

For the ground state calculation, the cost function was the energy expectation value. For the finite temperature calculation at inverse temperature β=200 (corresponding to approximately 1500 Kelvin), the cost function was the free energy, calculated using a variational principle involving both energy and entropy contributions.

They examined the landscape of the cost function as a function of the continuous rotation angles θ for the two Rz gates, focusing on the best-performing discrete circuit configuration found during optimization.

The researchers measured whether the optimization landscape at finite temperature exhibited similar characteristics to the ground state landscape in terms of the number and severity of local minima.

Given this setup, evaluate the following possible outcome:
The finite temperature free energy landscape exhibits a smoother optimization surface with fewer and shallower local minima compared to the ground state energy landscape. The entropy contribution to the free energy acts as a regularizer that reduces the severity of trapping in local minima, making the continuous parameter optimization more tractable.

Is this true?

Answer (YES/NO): NO